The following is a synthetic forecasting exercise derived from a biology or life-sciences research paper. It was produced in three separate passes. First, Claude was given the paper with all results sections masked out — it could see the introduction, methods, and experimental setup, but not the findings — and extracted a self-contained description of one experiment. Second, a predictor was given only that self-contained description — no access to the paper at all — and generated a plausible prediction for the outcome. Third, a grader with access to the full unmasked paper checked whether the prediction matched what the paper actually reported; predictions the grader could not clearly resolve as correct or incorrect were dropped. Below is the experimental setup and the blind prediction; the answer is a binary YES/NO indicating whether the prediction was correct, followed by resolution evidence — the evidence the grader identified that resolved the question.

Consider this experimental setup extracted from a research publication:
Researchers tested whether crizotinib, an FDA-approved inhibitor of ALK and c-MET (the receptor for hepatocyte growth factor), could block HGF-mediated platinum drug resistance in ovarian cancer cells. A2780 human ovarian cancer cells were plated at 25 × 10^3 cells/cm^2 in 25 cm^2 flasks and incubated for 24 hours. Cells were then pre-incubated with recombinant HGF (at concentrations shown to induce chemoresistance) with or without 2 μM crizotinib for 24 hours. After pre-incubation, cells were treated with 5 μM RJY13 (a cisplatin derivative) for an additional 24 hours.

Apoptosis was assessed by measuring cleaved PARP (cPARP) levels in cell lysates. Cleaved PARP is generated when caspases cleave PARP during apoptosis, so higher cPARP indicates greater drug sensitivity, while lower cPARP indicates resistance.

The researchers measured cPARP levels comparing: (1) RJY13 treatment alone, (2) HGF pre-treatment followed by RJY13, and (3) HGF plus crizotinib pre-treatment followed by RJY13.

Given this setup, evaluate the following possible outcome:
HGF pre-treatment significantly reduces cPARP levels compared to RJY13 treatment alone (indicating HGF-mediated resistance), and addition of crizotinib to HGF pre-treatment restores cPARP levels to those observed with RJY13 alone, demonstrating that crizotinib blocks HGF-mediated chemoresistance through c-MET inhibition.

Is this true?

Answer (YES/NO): YES